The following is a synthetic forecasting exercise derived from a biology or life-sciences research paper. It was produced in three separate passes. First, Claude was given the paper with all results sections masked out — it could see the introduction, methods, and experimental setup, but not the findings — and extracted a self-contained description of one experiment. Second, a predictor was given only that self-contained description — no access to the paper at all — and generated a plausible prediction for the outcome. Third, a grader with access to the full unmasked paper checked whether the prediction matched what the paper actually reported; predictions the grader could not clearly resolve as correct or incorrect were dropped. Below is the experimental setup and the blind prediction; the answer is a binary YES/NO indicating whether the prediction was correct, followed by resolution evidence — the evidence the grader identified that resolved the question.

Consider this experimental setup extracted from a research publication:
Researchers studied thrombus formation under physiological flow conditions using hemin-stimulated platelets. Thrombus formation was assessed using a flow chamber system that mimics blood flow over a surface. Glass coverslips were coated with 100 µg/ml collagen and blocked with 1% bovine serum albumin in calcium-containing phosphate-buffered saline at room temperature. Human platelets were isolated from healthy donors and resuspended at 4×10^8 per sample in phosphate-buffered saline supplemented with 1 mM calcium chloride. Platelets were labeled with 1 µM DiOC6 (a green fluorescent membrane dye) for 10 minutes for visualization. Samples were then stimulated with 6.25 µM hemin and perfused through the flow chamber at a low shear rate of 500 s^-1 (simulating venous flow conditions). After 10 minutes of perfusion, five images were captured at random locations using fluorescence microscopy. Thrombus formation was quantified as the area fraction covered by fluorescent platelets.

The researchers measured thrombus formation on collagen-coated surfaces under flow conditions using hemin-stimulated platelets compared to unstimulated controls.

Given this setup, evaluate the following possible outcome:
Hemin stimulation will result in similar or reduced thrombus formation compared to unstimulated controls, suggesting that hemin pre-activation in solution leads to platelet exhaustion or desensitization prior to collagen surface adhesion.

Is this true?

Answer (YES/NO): NO